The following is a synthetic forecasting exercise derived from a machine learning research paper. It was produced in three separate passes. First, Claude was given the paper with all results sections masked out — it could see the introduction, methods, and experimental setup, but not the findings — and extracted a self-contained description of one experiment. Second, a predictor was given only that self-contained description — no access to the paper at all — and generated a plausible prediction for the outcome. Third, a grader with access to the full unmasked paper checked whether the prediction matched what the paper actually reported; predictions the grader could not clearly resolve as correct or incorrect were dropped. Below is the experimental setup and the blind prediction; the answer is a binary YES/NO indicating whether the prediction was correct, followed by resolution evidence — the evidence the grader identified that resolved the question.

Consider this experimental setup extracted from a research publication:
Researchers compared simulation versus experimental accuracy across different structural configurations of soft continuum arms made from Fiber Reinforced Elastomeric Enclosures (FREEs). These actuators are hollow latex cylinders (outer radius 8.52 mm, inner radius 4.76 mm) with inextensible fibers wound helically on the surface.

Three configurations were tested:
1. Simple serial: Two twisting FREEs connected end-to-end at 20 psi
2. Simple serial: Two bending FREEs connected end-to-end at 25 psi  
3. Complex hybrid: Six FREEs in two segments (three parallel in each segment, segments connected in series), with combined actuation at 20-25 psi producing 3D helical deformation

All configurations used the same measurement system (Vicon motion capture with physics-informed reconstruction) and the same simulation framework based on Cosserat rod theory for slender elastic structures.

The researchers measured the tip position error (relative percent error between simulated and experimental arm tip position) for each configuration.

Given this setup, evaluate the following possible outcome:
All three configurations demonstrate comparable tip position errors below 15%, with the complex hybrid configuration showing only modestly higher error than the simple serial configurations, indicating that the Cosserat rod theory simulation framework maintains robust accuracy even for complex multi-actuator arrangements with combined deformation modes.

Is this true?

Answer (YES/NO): YES